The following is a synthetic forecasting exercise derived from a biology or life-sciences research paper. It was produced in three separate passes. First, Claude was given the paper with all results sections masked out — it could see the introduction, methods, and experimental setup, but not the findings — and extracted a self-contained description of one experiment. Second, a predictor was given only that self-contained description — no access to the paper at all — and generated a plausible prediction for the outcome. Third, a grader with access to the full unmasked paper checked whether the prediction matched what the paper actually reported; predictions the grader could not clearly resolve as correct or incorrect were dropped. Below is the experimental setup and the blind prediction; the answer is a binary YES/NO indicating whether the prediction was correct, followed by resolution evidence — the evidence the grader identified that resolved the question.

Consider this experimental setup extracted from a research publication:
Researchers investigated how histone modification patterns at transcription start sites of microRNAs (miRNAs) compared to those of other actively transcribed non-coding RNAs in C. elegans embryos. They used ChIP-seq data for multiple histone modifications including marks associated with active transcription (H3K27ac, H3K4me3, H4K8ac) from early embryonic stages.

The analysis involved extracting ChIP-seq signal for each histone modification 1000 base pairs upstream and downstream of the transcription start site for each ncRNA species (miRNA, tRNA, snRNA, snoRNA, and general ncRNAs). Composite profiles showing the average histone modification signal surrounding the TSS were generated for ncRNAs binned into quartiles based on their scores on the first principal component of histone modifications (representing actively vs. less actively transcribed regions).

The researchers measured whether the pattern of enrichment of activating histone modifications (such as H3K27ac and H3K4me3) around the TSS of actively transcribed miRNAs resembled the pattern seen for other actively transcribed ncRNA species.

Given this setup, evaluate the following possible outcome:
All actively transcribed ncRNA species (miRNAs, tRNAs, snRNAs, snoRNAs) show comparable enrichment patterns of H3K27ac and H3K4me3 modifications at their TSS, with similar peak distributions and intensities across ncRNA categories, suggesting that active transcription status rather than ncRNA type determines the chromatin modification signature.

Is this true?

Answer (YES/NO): NO